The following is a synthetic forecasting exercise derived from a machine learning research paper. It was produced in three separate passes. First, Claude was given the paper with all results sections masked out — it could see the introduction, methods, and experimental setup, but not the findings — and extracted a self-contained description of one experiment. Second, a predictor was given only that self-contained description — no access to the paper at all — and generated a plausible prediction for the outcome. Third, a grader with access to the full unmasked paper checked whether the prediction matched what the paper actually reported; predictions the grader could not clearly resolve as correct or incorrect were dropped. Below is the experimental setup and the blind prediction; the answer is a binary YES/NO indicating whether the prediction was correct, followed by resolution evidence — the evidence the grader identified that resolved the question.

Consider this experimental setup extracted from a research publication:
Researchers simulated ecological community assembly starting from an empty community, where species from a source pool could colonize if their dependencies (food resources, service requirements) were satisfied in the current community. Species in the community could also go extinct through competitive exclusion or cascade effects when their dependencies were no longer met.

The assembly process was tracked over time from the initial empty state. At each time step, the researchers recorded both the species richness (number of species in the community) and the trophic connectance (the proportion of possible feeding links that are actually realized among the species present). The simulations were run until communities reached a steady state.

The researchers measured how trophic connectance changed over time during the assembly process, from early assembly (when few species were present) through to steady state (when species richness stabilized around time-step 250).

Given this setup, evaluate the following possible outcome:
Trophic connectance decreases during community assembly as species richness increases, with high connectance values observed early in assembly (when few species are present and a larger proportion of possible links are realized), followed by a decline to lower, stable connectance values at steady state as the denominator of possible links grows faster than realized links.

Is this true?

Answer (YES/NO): YES